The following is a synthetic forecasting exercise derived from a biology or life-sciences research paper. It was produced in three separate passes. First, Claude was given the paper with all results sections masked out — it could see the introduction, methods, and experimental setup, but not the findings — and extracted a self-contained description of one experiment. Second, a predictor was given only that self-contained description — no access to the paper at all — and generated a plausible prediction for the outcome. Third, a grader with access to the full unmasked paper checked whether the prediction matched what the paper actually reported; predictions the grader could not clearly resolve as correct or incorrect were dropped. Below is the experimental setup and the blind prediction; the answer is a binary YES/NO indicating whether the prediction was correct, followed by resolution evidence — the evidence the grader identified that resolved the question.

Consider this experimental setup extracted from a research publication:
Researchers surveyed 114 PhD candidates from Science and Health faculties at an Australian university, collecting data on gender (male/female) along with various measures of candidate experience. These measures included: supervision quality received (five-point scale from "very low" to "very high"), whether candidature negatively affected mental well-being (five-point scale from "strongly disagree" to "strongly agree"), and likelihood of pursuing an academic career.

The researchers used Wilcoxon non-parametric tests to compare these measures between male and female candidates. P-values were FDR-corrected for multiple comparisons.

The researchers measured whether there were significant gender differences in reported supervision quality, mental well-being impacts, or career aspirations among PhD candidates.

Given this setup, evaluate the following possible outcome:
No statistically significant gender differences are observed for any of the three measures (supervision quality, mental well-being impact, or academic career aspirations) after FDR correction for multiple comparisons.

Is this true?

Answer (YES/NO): NO